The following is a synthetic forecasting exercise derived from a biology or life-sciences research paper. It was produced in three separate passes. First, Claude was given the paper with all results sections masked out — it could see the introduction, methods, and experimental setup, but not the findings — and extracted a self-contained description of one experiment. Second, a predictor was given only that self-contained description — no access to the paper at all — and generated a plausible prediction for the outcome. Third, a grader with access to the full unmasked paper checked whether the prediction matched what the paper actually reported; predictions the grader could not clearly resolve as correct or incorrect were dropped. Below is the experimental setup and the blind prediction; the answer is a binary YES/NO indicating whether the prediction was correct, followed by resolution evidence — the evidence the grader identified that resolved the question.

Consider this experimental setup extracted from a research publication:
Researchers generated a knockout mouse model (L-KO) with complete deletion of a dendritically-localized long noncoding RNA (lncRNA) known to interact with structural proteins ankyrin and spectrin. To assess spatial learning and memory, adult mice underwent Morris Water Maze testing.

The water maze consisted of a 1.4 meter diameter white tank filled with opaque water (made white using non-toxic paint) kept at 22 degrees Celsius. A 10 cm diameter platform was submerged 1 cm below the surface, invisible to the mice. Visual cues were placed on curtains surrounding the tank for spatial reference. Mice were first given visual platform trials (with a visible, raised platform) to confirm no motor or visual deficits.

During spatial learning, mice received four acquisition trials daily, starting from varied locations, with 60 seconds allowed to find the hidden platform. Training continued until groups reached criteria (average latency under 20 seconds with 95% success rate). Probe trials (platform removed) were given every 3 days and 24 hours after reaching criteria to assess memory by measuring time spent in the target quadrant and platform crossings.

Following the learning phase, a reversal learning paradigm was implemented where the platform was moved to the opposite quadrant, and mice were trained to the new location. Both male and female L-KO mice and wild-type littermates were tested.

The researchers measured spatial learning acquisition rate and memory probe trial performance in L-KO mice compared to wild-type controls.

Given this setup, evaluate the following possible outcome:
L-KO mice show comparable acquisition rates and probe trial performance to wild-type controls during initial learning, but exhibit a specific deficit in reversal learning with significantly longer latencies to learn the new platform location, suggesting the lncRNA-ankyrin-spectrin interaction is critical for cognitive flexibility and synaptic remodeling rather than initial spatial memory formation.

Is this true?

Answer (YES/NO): NO